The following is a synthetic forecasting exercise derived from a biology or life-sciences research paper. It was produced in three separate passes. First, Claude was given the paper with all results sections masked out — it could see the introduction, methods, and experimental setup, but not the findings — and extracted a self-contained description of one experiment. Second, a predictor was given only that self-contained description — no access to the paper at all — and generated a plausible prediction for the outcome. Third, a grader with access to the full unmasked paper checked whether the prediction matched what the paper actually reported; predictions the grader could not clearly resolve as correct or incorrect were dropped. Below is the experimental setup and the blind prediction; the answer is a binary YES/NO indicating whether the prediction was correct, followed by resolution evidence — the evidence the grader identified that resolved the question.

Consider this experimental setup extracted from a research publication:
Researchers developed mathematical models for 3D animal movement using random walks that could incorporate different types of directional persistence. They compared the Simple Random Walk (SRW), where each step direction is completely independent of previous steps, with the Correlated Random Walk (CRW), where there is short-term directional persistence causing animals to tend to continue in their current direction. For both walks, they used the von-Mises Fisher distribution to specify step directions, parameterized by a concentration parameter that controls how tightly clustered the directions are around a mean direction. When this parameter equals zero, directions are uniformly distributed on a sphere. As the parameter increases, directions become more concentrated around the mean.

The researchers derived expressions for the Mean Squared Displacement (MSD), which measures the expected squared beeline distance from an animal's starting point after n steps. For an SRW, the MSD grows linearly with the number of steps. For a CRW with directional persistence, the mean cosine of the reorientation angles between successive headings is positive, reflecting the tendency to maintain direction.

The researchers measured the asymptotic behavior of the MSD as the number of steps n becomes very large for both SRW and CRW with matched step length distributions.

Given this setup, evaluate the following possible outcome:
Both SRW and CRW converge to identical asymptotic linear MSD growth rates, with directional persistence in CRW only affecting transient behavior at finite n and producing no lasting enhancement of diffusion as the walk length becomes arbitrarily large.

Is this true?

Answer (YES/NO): NO